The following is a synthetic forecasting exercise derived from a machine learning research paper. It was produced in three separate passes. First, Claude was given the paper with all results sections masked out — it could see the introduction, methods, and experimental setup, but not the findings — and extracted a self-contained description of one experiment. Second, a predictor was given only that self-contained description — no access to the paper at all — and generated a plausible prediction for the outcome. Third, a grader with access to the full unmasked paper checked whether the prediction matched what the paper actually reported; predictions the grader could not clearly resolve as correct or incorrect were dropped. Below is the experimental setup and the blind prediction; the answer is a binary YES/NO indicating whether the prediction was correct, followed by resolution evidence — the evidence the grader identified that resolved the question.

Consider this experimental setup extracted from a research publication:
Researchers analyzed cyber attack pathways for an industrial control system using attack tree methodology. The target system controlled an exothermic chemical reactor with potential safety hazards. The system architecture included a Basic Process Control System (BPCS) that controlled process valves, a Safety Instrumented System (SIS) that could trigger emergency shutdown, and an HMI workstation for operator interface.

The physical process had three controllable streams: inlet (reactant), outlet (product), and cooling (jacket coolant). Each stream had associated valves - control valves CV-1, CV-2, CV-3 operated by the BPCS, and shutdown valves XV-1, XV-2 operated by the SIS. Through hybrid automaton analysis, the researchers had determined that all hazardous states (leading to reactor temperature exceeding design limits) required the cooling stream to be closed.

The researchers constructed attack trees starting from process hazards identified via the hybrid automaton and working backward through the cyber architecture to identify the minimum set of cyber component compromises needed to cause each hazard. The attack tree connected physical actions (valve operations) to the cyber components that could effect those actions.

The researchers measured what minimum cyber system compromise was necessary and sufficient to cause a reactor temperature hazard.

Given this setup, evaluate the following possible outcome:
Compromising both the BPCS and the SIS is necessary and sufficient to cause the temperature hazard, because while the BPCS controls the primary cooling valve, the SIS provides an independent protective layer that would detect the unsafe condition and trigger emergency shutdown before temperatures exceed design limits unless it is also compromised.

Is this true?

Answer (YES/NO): NO